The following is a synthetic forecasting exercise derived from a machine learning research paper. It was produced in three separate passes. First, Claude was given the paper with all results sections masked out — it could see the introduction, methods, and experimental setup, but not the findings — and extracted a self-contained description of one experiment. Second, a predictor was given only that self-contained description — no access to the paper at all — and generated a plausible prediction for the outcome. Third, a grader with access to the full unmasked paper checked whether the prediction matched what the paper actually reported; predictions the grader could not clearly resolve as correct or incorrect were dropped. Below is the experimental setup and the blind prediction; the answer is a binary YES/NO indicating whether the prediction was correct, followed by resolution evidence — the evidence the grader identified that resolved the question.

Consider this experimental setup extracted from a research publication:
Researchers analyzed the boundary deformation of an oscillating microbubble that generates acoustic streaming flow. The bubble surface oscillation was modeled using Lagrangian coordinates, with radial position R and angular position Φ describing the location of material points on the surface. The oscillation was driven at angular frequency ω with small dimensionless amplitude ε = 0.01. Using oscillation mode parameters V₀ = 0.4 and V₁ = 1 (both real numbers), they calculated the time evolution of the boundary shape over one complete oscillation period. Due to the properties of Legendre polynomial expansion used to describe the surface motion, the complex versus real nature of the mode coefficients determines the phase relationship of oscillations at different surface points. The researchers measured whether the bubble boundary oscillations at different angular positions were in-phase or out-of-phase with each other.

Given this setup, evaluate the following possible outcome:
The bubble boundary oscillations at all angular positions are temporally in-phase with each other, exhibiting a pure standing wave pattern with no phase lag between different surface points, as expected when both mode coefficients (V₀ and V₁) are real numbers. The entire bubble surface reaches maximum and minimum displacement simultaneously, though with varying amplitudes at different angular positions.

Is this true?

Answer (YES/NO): YES